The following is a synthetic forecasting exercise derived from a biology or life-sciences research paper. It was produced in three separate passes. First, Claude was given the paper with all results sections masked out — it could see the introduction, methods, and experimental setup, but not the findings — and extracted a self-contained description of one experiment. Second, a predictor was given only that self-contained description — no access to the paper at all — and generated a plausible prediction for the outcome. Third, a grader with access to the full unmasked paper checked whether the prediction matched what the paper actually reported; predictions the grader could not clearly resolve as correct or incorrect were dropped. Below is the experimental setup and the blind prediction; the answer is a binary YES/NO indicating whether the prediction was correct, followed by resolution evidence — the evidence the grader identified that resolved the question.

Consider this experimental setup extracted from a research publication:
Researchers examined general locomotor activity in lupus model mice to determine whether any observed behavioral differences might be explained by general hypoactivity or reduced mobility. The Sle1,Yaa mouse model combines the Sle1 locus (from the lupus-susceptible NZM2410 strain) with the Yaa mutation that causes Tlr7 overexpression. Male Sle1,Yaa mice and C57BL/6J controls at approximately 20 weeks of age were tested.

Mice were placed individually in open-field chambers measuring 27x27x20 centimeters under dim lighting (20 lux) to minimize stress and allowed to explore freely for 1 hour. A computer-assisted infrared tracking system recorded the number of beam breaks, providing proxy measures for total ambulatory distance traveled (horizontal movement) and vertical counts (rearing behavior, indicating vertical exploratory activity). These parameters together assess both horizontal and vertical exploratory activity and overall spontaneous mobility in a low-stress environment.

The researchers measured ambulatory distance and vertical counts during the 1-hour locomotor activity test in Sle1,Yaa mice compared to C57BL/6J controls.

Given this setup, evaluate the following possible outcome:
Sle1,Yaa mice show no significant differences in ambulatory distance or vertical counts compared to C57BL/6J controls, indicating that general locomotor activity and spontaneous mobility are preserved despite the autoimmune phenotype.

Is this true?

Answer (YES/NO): NO